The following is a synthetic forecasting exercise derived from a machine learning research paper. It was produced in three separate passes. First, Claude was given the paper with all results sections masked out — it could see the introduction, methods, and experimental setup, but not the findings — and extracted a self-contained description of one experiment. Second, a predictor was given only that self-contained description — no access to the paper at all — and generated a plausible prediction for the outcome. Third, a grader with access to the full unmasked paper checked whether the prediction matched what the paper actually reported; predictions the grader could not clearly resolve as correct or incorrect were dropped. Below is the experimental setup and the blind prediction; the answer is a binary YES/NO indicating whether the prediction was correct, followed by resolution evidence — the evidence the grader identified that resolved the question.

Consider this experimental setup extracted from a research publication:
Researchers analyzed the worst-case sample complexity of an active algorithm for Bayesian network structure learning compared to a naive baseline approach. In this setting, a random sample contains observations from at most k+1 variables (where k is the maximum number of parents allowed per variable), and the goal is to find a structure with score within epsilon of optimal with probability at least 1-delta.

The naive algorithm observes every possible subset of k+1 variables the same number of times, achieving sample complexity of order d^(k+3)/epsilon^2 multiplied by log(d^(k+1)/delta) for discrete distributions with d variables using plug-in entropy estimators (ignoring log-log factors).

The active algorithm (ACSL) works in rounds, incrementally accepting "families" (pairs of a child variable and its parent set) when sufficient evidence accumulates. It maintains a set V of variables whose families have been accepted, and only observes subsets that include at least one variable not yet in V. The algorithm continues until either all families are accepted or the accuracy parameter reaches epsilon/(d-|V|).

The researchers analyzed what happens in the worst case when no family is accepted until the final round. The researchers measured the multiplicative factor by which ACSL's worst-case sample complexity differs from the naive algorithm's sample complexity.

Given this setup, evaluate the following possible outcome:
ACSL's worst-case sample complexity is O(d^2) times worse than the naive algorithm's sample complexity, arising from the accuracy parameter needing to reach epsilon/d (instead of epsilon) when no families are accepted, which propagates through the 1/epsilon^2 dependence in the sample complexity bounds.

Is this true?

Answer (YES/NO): NO